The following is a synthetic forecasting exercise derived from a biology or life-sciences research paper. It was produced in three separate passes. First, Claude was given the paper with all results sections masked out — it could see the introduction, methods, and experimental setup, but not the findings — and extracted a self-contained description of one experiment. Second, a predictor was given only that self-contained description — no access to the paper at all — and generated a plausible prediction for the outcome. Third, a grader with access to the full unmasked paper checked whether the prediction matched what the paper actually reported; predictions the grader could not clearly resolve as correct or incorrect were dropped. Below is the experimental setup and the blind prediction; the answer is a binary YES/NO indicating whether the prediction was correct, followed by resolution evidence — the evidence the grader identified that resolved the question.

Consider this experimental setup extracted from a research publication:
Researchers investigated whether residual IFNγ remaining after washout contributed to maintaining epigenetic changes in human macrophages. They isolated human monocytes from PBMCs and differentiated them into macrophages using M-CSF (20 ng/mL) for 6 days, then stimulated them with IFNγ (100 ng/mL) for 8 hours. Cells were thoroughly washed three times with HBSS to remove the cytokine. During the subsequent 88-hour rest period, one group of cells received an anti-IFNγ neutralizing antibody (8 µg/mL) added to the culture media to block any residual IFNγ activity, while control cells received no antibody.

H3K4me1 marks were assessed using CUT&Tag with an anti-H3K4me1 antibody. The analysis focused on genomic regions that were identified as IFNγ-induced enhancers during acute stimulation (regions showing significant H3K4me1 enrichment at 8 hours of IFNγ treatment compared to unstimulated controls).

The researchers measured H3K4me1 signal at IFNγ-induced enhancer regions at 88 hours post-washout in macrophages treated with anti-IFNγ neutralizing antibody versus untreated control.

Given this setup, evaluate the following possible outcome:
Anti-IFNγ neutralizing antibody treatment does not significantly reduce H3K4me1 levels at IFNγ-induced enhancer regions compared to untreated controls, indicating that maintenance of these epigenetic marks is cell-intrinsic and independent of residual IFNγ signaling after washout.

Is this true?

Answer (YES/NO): NO